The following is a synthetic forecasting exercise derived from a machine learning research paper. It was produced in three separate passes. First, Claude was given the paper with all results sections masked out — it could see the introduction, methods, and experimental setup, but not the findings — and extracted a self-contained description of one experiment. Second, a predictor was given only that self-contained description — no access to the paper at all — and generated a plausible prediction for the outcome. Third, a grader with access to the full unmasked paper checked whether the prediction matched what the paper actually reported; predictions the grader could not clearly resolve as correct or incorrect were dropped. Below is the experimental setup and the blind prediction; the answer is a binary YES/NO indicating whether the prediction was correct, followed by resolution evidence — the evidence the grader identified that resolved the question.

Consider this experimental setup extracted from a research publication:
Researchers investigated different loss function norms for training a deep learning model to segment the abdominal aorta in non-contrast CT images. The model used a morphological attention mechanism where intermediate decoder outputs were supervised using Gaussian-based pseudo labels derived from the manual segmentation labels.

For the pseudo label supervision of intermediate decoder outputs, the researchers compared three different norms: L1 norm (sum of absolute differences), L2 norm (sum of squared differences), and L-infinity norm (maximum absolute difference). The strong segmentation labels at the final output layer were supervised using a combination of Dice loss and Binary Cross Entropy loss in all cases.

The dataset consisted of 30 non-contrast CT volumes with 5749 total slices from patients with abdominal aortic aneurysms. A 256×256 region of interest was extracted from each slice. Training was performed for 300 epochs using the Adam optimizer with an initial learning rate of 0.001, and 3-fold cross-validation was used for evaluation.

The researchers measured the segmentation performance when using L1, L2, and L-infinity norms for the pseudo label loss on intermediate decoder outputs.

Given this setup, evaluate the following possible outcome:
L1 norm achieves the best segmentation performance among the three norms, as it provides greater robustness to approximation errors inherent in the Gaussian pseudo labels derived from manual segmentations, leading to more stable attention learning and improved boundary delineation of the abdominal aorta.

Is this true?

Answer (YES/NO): NO